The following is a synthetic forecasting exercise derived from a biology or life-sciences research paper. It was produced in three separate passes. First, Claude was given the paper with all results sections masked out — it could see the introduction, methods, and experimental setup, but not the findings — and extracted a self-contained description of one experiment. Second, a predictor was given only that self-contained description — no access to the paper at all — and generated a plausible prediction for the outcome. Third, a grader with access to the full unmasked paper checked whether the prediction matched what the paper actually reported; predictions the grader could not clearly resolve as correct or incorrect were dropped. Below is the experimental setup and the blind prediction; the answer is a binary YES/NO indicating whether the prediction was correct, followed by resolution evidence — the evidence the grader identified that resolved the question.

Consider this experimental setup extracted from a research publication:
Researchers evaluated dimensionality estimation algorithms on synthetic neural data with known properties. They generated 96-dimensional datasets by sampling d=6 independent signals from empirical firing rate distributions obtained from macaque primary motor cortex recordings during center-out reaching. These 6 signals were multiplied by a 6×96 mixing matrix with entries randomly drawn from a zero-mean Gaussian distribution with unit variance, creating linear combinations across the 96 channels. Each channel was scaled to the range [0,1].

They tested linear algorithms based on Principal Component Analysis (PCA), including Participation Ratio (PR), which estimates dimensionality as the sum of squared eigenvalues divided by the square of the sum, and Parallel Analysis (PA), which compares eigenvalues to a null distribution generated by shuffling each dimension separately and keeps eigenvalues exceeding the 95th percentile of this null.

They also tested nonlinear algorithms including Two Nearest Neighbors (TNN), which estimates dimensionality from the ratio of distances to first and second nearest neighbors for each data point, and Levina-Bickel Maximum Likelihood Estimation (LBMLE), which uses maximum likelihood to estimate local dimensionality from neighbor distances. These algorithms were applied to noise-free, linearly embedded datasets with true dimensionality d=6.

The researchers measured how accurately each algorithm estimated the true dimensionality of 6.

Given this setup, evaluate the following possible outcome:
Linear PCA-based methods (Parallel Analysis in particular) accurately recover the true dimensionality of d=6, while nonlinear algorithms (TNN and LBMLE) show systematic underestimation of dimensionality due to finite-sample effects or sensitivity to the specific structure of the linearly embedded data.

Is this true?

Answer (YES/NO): NO